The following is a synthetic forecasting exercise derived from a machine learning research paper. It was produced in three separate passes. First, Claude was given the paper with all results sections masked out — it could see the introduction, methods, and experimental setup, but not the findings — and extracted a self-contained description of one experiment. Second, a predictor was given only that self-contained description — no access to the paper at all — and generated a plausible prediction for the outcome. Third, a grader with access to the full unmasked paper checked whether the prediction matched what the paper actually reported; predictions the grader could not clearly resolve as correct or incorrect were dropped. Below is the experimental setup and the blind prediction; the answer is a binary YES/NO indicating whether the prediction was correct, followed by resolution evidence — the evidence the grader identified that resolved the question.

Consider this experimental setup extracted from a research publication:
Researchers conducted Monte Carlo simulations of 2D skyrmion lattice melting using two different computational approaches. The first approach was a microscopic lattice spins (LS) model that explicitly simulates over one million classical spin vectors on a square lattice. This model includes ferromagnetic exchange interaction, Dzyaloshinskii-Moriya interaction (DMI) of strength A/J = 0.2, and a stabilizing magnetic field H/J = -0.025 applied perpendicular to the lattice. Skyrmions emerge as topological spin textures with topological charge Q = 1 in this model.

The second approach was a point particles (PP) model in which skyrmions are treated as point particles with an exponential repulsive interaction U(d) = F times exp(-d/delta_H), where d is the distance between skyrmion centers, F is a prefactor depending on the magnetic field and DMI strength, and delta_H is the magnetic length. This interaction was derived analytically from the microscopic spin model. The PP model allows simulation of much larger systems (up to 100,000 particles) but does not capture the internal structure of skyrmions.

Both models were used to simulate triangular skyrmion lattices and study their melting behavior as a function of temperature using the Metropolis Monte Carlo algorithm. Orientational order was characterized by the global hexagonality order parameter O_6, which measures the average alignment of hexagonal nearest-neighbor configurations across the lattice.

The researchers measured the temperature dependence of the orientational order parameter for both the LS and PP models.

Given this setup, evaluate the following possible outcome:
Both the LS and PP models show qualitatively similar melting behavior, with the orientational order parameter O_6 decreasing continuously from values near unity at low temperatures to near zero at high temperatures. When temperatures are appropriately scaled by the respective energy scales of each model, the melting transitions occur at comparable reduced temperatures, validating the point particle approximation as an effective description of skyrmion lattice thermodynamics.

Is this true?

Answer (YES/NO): NO